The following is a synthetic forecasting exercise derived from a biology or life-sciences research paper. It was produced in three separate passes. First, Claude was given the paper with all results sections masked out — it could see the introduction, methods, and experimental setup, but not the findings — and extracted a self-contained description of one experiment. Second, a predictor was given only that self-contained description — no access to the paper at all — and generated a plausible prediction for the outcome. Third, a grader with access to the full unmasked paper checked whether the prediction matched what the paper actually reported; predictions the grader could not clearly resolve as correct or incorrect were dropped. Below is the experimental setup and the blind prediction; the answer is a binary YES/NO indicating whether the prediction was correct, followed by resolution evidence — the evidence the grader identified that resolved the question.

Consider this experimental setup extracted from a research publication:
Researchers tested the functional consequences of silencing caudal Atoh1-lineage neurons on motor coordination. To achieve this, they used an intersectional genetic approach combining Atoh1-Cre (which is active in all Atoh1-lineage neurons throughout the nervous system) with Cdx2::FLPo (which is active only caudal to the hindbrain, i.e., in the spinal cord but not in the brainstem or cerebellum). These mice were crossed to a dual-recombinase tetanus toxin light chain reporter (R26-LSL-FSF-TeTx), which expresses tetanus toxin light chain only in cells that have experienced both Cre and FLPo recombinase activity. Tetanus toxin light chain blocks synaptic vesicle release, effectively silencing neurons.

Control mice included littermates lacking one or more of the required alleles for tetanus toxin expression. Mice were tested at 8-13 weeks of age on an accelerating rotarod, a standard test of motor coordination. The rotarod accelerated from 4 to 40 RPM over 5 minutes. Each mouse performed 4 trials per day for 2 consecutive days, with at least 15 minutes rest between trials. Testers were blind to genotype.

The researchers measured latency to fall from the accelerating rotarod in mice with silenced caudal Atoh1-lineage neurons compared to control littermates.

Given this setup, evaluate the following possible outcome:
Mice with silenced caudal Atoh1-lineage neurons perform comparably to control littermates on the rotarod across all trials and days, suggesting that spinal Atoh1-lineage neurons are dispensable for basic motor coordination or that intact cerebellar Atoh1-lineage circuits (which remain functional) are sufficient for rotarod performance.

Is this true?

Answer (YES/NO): NO